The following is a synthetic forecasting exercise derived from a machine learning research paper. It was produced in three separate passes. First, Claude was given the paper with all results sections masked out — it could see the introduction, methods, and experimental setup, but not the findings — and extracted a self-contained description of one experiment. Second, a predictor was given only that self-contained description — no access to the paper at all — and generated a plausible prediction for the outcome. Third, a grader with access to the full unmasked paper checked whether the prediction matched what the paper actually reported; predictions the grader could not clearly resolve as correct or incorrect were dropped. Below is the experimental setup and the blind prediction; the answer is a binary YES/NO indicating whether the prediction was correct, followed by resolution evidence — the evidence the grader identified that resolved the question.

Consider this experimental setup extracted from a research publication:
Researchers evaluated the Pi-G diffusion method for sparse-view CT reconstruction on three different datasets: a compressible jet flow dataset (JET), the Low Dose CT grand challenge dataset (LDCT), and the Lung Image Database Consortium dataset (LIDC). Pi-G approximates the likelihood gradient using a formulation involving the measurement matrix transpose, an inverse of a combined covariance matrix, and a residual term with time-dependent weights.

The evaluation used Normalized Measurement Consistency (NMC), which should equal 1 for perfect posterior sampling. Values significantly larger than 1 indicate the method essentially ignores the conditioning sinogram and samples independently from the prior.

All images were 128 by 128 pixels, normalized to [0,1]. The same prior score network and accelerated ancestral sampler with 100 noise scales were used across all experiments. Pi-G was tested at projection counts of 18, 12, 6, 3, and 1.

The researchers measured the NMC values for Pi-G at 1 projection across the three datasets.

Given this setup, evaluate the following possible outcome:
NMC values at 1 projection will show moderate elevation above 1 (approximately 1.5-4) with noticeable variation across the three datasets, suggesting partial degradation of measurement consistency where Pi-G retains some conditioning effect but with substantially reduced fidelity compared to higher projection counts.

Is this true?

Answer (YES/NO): NO